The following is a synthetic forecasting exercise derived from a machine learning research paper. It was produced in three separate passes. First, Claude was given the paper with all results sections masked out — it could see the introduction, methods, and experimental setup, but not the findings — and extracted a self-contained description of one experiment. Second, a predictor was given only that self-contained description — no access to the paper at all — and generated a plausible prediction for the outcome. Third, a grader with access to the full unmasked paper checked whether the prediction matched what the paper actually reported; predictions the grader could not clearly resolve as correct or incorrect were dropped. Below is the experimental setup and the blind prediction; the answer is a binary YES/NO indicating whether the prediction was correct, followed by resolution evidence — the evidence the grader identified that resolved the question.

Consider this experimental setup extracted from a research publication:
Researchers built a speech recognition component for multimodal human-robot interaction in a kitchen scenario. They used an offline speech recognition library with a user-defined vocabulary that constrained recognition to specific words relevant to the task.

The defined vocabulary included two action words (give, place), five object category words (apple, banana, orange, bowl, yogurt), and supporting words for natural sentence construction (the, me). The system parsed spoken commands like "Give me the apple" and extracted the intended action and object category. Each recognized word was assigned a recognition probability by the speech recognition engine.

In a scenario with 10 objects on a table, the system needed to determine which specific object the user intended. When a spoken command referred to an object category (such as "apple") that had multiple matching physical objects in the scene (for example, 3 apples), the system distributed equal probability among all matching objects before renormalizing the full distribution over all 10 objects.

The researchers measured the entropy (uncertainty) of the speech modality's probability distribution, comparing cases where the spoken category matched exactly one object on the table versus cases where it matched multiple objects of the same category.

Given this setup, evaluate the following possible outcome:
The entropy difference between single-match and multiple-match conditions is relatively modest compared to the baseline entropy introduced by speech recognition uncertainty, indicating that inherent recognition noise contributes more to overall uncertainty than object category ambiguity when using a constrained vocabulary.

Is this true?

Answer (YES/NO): NO